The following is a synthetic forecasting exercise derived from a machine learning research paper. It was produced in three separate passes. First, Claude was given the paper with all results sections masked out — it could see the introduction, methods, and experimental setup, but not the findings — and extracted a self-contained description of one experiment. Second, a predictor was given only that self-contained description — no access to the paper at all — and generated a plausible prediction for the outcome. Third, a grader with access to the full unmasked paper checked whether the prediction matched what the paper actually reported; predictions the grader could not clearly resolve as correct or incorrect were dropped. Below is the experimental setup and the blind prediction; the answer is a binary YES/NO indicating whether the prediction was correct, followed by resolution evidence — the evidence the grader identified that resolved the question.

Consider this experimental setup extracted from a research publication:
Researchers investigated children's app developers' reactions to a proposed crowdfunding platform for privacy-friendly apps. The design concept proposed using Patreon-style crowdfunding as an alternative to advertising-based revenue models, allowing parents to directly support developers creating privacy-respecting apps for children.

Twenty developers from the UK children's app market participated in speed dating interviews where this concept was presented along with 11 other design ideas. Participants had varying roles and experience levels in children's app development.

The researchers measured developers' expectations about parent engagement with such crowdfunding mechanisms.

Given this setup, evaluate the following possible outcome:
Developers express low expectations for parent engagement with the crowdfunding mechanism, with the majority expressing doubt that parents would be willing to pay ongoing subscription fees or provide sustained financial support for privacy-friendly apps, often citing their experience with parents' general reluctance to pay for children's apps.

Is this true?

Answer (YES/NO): YES